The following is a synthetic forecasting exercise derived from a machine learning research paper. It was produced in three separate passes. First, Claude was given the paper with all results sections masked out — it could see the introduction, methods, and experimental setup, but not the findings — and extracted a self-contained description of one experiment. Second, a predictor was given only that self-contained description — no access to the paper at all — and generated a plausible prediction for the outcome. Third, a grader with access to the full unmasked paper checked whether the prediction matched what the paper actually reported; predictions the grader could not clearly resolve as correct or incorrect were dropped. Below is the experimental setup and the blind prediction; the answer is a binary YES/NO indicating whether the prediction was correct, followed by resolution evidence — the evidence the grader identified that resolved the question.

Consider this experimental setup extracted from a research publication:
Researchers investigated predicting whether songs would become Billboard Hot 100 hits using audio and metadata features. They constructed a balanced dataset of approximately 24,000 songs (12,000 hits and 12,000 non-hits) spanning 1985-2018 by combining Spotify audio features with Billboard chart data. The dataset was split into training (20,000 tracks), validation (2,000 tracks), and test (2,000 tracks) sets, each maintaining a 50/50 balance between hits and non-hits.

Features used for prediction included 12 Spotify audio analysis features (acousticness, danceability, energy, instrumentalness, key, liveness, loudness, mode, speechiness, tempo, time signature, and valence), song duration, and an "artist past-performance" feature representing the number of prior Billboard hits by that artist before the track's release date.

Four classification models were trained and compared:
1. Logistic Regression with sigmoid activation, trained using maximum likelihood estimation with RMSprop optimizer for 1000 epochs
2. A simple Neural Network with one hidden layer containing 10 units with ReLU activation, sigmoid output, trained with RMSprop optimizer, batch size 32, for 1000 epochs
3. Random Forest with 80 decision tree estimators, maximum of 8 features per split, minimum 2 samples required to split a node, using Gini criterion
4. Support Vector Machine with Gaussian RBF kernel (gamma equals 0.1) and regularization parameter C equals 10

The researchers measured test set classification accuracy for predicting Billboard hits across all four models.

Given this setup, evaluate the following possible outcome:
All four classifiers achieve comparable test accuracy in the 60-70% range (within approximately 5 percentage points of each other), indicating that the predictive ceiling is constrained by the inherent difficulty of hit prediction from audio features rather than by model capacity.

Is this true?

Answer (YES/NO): NO